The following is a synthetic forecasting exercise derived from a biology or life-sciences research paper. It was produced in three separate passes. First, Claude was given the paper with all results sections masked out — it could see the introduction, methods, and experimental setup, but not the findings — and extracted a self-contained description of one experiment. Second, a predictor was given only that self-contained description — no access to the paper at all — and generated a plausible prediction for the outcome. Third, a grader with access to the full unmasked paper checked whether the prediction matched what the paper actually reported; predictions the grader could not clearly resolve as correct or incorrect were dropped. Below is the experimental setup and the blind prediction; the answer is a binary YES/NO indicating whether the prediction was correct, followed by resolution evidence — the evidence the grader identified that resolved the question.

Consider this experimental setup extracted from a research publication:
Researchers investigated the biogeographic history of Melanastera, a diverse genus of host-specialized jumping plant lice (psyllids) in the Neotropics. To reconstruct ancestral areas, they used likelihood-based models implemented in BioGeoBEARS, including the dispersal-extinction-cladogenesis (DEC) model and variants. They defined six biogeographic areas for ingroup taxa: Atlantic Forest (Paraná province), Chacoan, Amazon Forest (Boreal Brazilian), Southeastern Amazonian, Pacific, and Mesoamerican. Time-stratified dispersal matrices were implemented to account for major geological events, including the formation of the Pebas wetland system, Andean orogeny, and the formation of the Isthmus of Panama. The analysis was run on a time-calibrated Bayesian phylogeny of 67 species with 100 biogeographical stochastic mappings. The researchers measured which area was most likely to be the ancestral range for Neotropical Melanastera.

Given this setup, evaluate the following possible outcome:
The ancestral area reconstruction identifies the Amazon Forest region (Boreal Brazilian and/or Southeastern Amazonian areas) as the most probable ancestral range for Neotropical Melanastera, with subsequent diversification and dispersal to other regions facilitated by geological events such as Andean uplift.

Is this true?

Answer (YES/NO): NO